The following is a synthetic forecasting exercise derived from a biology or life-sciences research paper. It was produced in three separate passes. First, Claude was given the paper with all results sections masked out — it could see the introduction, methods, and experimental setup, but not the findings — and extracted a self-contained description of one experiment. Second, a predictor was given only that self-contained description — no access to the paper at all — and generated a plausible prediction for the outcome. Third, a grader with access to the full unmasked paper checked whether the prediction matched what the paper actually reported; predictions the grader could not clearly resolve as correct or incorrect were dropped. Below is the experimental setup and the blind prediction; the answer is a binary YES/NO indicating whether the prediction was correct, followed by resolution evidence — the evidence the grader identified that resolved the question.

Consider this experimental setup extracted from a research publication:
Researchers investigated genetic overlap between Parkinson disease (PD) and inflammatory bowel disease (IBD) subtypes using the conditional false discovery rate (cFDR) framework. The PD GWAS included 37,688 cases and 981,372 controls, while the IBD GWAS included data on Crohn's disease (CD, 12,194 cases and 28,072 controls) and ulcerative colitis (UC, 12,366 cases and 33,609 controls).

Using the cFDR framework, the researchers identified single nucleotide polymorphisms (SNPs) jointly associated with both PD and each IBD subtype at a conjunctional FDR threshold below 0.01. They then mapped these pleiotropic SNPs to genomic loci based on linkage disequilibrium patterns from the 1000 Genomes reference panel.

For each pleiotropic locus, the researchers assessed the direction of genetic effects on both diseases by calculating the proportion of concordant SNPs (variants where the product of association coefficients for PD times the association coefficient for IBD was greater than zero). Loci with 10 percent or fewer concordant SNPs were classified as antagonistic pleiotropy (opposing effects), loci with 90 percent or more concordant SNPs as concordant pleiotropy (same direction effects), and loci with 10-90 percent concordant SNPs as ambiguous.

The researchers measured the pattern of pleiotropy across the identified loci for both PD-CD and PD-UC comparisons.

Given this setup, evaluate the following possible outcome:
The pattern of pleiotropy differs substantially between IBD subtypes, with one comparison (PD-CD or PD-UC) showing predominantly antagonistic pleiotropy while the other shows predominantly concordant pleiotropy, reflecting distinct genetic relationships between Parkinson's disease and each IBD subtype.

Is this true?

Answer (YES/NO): NO